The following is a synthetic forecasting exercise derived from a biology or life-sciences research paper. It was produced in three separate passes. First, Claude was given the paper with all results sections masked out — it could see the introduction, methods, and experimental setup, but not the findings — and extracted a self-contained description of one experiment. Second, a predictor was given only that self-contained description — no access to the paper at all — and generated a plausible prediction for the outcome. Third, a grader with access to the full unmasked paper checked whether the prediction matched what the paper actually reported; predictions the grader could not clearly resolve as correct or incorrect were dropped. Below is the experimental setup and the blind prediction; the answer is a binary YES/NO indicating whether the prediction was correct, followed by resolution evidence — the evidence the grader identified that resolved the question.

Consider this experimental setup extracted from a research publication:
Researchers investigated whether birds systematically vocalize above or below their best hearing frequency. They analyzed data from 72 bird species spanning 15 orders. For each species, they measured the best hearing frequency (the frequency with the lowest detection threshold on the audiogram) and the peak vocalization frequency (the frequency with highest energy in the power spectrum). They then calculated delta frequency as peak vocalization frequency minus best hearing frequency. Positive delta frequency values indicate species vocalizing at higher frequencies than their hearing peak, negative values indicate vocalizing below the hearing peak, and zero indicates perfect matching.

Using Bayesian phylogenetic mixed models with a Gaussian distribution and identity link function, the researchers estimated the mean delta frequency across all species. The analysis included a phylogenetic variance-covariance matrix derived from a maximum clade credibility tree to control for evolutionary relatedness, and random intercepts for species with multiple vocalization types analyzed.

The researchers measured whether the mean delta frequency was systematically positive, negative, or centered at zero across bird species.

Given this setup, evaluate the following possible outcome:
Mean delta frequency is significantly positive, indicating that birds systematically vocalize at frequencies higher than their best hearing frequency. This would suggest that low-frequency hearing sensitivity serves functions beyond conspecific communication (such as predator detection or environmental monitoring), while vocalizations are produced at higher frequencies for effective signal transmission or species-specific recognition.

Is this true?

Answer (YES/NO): NO